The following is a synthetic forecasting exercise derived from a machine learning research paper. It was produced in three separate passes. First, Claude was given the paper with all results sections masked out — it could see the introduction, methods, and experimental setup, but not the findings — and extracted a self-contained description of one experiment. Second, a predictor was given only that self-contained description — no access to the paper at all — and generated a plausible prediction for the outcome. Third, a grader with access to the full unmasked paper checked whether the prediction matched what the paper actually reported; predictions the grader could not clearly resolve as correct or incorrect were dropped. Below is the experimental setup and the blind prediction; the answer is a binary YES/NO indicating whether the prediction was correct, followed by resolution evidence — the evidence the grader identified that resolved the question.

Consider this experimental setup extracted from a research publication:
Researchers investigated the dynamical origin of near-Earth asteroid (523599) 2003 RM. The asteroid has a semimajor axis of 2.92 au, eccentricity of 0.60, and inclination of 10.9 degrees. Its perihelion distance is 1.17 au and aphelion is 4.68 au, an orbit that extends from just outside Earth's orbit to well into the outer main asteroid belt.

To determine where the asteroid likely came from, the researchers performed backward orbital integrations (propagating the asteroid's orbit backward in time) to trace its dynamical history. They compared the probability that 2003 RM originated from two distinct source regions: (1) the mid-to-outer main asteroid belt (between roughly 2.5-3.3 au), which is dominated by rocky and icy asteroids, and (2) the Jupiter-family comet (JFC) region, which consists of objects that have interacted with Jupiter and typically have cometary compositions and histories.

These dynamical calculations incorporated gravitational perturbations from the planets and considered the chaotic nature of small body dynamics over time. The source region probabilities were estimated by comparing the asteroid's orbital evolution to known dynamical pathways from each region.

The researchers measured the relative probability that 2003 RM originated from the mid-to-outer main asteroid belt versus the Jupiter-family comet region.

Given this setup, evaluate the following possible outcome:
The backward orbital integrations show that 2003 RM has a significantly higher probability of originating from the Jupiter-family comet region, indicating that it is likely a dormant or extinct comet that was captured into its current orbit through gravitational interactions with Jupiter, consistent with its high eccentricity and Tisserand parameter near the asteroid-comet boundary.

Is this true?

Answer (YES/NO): NO